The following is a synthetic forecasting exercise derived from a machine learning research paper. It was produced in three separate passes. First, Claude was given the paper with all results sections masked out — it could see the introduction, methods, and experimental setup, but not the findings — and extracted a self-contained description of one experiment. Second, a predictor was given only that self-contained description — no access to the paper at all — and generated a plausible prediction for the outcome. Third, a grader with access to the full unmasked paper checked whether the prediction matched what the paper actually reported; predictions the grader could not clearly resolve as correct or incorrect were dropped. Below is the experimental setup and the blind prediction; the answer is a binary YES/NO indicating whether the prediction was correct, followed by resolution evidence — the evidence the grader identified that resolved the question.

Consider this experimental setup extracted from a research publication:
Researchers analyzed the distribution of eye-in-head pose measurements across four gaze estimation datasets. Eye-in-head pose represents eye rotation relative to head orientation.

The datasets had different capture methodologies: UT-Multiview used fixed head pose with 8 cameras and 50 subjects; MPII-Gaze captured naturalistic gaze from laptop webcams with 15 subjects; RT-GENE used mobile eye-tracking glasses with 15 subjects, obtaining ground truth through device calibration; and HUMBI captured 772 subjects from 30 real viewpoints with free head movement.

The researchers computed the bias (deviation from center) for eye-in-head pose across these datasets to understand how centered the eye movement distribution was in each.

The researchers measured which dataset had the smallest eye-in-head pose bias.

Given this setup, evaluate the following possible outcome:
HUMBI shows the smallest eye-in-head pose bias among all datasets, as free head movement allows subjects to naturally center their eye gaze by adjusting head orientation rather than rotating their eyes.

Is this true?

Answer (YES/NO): NO